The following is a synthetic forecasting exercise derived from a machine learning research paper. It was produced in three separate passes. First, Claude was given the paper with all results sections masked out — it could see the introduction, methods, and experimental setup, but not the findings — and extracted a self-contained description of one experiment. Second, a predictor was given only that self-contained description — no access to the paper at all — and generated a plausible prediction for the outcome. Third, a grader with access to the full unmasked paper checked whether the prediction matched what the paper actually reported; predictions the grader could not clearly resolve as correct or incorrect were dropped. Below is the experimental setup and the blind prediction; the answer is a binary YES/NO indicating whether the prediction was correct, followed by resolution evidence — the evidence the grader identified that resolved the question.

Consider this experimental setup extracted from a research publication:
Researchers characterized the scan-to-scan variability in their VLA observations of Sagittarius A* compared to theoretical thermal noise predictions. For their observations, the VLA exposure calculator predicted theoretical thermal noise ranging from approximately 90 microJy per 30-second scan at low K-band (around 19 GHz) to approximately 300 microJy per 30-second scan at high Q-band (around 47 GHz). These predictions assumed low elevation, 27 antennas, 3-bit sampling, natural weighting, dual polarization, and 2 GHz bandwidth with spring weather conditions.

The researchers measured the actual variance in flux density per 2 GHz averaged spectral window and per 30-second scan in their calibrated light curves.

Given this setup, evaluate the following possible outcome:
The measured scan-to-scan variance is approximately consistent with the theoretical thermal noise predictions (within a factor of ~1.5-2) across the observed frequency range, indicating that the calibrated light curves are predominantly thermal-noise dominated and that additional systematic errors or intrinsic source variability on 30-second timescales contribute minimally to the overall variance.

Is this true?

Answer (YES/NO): NO